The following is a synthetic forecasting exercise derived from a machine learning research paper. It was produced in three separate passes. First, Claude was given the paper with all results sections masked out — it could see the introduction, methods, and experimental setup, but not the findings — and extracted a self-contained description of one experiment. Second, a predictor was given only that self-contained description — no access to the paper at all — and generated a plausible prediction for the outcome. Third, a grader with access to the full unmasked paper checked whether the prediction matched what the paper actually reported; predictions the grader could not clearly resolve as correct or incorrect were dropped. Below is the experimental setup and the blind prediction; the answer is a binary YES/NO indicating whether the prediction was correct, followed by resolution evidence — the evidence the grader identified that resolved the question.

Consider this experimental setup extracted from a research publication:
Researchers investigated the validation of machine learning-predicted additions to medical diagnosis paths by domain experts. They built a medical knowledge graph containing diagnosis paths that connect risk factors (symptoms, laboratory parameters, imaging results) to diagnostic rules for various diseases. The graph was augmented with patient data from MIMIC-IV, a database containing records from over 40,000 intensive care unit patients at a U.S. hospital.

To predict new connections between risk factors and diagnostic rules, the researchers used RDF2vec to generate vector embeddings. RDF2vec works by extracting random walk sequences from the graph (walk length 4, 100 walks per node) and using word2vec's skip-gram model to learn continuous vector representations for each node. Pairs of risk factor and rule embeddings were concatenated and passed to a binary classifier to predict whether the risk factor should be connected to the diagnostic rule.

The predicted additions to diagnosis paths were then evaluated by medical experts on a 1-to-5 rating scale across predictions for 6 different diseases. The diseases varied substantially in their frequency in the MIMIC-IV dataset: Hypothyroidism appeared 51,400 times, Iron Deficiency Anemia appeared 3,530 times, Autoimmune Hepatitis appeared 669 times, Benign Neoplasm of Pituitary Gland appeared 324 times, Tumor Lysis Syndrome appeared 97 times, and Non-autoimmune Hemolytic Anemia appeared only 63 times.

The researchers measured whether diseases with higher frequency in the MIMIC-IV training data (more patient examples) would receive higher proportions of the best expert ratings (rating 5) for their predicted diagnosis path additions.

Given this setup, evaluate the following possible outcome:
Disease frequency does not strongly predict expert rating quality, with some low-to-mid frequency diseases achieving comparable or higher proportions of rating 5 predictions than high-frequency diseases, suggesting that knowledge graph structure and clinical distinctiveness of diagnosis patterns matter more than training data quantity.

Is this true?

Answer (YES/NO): YES